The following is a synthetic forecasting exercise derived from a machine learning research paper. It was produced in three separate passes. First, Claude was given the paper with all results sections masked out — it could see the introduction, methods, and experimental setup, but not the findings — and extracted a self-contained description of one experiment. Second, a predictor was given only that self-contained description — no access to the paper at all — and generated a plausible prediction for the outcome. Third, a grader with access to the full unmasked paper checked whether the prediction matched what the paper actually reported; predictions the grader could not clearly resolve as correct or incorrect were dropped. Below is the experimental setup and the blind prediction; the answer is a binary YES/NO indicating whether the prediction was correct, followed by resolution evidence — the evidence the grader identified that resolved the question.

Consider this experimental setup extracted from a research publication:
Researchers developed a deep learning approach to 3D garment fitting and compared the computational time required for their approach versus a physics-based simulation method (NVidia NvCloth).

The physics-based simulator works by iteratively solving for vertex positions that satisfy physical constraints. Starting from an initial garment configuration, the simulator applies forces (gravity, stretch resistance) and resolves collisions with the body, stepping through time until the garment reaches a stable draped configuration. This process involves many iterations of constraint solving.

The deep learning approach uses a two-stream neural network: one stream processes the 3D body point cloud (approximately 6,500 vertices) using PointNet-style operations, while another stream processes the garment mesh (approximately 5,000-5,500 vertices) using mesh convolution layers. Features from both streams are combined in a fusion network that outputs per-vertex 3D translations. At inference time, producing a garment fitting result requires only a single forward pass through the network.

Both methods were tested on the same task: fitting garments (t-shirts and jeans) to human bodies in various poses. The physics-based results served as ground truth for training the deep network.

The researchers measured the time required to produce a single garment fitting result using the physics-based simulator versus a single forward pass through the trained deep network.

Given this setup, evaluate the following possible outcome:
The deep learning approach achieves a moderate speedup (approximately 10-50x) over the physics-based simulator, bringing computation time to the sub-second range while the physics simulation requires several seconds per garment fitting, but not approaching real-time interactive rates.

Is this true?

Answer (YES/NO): NO